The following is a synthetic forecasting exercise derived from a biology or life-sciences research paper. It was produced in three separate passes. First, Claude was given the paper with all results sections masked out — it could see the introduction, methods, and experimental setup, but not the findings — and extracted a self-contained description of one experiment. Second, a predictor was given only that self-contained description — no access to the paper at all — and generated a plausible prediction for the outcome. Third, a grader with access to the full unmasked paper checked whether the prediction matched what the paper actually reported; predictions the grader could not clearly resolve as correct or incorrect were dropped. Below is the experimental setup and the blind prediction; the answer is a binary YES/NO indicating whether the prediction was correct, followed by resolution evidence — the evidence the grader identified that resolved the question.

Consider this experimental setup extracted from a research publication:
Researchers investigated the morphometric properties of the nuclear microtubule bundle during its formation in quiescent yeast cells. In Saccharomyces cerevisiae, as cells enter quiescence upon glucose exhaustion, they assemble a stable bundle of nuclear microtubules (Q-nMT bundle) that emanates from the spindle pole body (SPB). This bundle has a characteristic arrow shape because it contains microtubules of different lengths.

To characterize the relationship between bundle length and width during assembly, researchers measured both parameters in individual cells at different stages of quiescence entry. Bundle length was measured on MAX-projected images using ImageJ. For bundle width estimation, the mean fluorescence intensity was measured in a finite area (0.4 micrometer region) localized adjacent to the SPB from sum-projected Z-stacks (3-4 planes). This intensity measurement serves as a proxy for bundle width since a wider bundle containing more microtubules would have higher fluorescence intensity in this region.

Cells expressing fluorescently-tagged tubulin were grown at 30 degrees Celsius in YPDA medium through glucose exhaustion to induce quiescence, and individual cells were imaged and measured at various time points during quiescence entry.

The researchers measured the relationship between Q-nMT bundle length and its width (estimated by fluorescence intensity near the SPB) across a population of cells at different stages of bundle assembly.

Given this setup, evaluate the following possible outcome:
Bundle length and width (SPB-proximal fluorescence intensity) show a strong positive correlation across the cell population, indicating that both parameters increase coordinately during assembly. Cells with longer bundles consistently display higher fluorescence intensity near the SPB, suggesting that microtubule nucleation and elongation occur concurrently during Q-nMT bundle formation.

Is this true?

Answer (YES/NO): NO